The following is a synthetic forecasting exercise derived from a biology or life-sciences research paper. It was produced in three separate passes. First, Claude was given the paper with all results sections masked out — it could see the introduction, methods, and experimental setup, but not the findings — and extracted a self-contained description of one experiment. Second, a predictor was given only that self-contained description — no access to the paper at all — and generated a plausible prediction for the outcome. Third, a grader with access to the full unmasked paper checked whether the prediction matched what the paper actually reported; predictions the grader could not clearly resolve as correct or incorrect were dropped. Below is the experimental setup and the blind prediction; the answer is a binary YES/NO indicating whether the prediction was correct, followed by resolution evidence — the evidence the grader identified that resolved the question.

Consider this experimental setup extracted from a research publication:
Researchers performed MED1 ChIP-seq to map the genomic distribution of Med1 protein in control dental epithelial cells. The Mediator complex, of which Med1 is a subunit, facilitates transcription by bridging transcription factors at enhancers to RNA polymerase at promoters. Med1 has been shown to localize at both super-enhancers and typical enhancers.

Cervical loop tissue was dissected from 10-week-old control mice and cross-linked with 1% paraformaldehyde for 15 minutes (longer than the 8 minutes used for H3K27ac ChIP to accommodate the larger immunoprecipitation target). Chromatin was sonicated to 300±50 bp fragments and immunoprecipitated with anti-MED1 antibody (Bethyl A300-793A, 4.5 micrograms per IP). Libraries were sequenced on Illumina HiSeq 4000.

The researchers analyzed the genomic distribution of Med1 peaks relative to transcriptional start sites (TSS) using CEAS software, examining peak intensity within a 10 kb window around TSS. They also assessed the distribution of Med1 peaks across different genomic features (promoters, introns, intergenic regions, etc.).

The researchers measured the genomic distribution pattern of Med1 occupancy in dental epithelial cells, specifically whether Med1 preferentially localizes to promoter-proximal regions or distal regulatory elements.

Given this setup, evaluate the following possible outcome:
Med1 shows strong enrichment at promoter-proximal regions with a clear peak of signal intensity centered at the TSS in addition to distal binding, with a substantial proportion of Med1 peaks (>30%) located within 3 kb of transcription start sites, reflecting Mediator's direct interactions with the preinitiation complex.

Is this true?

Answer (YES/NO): NO